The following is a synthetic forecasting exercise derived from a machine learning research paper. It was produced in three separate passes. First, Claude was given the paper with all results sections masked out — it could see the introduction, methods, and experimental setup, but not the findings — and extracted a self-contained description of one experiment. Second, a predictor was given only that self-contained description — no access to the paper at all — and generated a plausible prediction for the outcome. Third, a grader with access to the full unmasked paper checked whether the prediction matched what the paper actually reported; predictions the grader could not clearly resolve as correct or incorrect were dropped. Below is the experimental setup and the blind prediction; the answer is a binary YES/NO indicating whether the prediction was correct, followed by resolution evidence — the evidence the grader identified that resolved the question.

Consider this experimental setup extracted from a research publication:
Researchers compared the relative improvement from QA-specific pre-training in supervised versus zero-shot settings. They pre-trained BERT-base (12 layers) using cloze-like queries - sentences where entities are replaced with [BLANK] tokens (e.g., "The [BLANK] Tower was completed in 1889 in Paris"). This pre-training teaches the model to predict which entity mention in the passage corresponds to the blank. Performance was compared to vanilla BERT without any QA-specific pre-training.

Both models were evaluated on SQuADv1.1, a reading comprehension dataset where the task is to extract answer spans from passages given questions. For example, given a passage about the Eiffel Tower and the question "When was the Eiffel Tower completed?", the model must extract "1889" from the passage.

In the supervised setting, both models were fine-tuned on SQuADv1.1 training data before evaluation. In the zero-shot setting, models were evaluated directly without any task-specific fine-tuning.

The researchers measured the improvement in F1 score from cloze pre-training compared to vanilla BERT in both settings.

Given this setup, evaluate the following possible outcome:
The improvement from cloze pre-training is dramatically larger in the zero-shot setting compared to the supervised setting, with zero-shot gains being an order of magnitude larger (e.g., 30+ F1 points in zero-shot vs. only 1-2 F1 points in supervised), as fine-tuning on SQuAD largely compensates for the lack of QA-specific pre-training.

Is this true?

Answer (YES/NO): NO